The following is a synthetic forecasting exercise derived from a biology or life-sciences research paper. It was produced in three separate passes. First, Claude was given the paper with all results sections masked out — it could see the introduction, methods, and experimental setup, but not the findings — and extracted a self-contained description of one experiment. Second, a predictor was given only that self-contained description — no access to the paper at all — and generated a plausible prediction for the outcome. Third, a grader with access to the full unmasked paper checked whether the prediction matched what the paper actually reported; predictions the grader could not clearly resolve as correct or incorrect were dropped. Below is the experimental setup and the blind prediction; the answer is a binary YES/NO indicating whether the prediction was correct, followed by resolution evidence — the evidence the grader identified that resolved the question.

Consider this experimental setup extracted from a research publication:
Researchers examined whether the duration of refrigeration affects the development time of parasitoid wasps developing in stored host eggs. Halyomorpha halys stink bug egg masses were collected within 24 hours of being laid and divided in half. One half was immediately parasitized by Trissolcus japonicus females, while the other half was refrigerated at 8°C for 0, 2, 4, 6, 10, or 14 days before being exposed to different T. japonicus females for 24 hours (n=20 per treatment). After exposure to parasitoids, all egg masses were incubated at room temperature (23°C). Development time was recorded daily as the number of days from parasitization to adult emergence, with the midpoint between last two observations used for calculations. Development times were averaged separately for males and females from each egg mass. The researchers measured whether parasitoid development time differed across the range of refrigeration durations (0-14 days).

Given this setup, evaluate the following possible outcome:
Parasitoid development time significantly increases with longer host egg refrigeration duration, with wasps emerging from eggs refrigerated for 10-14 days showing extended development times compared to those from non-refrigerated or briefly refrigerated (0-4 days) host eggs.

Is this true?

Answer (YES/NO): NO